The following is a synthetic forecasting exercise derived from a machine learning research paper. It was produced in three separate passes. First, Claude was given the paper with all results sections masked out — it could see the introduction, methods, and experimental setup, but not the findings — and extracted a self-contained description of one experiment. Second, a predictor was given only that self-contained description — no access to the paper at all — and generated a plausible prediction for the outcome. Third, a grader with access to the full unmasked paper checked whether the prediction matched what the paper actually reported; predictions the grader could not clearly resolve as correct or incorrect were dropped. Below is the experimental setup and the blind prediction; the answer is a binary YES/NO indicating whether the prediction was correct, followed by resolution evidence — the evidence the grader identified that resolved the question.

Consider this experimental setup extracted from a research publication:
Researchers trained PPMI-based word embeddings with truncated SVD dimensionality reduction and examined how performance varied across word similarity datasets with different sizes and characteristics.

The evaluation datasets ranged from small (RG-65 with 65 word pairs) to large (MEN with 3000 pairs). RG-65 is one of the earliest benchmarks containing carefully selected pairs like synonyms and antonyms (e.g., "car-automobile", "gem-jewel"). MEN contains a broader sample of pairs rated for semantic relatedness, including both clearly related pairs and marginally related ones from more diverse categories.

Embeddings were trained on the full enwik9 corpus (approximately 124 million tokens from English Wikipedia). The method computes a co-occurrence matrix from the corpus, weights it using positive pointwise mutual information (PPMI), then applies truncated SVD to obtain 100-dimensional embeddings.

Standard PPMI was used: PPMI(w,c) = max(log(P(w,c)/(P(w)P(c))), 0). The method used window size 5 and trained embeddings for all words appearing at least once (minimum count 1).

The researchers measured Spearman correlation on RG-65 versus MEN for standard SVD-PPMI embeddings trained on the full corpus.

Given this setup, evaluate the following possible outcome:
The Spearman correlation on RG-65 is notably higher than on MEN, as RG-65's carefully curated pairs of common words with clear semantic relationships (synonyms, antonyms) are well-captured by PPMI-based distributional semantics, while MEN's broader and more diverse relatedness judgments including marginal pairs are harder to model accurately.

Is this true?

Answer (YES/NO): NO